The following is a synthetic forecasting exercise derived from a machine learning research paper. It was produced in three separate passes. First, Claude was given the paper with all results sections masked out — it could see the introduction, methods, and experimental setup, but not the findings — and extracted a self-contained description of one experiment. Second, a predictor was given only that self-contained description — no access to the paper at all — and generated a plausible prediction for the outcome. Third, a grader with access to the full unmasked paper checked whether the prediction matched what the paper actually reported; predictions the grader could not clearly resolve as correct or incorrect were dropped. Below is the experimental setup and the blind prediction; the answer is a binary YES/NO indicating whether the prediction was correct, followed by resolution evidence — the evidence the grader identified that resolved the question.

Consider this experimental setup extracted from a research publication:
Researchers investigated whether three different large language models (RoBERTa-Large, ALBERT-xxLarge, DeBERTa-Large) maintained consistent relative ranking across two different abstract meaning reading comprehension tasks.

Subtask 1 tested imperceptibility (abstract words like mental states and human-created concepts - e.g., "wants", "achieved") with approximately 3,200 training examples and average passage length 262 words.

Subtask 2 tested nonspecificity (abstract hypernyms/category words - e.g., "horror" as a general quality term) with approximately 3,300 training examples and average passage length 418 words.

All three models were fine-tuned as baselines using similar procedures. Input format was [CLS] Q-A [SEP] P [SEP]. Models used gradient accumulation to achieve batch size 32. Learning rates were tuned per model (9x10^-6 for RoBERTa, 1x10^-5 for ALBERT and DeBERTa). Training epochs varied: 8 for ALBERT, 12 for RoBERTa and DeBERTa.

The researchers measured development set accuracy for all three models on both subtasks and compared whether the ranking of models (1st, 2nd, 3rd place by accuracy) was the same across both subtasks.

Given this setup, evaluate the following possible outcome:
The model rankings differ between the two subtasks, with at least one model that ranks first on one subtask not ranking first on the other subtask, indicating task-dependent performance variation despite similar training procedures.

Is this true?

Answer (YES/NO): YES